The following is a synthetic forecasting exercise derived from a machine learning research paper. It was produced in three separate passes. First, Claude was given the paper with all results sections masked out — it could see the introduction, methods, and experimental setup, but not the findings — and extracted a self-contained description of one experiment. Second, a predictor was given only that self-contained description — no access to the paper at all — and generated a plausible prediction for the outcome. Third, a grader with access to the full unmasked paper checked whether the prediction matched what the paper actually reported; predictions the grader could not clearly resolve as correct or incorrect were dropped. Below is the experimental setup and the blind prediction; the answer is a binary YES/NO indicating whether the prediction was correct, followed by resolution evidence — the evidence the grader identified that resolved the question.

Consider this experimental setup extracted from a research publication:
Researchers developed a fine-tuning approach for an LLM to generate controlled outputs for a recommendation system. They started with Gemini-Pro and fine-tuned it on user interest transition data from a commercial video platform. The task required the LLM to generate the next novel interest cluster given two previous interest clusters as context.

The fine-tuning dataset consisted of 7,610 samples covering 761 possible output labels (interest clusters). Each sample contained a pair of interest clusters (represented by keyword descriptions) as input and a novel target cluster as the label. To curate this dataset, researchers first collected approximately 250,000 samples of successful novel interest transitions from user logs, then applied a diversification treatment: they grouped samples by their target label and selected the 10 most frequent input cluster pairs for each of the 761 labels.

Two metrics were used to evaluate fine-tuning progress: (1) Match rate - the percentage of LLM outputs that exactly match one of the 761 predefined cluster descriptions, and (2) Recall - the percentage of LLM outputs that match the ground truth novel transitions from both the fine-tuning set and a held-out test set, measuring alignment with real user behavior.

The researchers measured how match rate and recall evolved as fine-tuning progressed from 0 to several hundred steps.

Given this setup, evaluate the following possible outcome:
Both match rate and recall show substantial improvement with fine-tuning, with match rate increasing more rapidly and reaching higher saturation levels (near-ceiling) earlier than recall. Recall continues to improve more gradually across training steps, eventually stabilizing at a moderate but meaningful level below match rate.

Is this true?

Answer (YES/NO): NO